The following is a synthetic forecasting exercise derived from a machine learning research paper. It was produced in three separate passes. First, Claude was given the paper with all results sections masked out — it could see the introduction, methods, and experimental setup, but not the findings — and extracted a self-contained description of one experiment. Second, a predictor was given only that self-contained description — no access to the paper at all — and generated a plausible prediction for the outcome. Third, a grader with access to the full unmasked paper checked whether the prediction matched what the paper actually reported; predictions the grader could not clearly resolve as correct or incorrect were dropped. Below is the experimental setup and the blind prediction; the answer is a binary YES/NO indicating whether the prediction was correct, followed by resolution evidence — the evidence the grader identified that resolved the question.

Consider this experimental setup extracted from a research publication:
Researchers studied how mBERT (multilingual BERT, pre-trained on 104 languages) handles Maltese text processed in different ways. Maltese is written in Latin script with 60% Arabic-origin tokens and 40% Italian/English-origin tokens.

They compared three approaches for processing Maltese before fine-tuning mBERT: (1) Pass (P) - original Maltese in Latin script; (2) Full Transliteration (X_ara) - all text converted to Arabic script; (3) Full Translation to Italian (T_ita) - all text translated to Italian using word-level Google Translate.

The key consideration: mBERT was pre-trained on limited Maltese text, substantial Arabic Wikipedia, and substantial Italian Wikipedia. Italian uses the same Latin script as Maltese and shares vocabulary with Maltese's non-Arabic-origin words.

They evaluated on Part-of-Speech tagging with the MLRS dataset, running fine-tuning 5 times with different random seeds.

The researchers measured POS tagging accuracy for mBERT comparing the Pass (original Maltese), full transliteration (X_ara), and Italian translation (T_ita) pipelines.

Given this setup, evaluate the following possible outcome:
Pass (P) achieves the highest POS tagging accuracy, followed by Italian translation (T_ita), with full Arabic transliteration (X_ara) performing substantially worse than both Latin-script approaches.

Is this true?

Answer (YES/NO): NO